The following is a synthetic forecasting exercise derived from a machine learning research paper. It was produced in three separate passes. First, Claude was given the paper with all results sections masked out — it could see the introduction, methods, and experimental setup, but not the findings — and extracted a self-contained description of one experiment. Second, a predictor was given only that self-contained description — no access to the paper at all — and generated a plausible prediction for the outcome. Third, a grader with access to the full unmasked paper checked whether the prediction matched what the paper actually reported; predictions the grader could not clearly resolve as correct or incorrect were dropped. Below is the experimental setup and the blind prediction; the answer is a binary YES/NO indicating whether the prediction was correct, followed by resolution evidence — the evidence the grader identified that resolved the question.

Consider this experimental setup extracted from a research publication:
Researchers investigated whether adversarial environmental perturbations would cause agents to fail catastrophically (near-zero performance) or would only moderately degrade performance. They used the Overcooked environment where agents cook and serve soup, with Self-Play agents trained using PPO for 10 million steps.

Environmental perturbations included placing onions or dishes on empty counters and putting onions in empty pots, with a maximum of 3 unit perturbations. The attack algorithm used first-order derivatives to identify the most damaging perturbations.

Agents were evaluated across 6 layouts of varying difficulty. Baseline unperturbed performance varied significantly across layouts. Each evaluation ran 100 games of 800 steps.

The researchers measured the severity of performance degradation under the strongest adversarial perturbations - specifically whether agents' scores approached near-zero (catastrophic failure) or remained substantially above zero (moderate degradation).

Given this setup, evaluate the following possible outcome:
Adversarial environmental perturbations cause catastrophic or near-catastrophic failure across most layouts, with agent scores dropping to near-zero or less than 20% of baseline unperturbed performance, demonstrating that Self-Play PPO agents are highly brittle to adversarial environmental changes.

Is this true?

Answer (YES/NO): YES